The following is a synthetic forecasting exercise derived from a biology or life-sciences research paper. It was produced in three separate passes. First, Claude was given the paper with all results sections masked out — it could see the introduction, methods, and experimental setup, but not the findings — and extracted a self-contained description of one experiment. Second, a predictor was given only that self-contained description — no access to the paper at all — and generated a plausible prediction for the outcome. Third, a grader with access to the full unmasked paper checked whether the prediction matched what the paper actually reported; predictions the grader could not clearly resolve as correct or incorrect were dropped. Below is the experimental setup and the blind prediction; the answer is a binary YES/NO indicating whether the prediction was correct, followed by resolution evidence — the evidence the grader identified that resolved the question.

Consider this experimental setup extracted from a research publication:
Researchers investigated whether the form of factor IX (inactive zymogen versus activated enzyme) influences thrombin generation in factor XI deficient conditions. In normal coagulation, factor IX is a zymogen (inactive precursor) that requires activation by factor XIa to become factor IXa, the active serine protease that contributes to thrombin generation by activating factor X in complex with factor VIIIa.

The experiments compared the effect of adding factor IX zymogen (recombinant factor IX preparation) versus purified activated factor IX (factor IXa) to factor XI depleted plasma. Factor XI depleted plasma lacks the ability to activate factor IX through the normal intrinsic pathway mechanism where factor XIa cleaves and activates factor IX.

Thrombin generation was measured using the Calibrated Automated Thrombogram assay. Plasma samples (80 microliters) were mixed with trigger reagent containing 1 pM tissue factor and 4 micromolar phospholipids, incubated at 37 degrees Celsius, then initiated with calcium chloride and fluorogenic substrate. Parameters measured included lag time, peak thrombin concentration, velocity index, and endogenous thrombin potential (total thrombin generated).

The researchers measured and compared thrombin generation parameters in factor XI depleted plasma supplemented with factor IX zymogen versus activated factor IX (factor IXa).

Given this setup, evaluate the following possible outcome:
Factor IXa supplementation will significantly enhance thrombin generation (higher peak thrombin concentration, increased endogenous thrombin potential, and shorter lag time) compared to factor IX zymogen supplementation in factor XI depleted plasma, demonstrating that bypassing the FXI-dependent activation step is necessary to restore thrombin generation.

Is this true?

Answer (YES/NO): YES